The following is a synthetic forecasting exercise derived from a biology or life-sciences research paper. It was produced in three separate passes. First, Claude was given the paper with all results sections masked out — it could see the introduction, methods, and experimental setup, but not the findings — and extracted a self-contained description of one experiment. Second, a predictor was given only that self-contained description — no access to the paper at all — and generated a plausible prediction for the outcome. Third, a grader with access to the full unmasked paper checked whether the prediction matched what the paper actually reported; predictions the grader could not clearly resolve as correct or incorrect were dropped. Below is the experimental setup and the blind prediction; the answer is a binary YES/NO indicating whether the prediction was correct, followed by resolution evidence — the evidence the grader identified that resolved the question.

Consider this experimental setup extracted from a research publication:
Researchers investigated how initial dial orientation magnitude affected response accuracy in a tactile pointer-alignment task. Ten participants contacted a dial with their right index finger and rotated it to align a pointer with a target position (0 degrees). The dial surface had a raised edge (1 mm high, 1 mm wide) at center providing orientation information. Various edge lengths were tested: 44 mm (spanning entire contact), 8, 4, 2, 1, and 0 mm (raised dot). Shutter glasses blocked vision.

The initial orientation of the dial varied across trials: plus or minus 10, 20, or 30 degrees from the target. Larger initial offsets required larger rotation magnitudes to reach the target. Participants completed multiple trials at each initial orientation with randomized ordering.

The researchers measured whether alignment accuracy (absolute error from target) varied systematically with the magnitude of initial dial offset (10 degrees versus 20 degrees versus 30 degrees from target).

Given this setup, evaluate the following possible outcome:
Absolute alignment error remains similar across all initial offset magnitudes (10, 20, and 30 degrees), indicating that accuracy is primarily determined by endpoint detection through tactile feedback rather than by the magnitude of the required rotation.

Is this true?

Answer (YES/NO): YES